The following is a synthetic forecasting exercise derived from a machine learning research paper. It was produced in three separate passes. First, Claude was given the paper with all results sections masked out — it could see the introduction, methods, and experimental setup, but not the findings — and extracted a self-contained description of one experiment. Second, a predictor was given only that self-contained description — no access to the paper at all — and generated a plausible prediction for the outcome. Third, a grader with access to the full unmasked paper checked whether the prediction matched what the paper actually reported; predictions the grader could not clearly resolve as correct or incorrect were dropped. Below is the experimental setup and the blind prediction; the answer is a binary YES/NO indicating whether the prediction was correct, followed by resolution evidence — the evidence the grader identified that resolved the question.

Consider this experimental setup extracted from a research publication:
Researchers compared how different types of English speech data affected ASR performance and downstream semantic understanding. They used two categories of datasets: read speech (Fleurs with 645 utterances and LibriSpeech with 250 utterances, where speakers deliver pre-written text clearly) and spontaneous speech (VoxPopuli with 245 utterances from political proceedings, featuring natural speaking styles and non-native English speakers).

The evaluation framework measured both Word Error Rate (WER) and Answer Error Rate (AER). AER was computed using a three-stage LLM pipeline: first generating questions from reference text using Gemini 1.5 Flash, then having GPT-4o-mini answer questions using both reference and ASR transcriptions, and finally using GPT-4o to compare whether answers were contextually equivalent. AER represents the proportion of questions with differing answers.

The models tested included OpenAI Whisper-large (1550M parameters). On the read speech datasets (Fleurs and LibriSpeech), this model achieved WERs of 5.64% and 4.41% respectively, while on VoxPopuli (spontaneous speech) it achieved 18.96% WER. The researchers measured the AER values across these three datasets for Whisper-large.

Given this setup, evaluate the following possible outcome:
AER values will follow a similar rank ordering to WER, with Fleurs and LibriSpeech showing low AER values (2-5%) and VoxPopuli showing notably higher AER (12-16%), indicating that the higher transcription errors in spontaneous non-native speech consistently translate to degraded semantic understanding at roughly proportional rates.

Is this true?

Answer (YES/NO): NO